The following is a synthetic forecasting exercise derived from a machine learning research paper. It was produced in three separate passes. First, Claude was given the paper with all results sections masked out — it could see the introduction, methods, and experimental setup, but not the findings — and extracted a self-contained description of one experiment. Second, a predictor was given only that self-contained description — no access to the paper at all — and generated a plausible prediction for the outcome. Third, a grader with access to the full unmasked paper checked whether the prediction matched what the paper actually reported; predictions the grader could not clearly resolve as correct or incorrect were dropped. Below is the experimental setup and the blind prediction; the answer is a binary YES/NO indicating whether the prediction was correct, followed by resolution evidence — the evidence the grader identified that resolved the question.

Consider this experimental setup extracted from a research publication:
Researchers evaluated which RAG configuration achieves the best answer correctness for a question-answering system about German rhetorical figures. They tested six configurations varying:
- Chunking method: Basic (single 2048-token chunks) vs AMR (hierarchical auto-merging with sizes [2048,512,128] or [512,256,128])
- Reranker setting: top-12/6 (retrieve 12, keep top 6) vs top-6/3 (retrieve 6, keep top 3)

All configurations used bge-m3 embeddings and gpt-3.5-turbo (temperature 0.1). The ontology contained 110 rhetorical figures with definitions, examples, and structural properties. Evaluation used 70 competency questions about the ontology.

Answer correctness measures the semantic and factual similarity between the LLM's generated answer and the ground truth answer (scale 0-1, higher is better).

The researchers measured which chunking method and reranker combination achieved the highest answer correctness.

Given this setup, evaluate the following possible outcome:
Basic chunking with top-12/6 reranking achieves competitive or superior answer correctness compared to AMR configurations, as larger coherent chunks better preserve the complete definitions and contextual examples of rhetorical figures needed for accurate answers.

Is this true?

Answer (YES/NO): NO